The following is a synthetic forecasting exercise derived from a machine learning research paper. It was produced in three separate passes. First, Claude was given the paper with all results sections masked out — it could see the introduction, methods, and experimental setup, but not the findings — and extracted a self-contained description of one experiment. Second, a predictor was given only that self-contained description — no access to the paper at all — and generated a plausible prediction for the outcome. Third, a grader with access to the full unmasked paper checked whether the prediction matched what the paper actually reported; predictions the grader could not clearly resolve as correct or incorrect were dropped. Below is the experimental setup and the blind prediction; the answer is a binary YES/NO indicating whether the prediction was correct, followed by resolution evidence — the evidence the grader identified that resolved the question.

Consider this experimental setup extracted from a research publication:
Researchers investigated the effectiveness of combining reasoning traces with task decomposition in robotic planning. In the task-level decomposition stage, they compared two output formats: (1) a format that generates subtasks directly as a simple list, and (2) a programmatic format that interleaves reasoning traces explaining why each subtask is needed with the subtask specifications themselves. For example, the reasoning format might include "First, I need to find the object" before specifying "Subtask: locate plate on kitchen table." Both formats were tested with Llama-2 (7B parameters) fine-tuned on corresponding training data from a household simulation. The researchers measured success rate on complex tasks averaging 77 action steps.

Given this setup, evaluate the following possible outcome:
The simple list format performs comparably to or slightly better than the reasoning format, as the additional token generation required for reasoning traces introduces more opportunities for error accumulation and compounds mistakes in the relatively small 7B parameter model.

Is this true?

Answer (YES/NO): YES